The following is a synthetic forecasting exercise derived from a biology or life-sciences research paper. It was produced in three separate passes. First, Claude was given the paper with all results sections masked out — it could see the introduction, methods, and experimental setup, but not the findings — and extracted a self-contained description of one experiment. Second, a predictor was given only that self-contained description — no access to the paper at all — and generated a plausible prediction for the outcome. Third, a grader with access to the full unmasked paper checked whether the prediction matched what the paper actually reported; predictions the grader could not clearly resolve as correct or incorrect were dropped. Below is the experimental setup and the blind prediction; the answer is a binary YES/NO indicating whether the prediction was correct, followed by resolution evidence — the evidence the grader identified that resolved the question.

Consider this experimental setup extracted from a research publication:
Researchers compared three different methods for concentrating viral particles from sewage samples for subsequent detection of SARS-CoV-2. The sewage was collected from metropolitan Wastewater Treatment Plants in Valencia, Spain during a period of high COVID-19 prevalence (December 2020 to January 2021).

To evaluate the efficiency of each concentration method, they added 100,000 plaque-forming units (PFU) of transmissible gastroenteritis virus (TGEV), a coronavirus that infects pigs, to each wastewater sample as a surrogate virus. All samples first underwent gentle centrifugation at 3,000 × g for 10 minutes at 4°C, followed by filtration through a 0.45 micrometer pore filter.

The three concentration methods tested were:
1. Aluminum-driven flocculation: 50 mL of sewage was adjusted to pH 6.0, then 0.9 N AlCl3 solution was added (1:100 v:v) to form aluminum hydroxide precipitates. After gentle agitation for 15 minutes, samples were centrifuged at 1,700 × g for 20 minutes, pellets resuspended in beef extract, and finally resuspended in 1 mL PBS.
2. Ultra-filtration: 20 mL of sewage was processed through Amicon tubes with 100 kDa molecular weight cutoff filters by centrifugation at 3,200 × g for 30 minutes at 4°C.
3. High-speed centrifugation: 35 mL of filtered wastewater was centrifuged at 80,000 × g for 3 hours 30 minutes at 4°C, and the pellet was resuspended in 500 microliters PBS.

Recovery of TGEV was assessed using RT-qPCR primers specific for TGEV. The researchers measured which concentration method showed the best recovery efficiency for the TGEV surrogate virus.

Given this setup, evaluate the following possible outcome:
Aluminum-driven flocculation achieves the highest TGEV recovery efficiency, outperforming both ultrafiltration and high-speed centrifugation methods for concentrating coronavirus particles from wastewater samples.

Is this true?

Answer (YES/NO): NO